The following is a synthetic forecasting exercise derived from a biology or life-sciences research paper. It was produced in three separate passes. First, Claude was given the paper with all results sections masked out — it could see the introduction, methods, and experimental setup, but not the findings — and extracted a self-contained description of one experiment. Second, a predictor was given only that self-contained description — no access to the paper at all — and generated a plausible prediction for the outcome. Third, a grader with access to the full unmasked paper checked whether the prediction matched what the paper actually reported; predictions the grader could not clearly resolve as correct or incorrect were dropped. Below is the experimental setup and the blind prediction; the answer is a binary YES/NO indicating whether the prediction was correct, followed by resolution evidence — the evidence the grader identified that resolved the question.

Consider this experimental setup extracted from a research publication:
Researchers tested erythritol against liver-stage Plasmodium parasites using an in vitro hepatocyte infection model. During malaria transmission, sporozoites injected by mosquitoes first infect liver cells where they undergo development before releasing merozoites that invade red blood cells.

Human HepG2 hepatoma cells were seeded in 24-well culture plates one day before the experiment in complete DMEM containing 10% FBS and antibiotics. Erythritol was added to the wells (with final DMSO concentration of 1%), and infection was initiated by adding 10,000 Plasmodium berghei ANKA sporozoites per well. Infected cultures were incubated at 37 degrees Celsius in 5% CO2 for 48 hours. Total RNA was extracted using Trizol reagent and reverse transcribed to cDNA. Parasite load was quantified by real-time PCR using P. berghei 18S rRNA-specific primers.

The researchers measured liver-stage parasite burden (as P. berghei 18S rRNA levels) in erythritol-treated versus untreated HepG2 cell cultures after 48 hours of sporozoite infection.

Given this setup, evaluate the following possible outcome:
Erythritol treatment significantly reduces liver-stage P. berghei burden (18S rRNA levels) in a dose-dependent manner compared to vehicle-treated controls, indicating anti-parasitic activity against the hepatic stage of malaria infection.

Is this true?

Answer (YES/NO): NO